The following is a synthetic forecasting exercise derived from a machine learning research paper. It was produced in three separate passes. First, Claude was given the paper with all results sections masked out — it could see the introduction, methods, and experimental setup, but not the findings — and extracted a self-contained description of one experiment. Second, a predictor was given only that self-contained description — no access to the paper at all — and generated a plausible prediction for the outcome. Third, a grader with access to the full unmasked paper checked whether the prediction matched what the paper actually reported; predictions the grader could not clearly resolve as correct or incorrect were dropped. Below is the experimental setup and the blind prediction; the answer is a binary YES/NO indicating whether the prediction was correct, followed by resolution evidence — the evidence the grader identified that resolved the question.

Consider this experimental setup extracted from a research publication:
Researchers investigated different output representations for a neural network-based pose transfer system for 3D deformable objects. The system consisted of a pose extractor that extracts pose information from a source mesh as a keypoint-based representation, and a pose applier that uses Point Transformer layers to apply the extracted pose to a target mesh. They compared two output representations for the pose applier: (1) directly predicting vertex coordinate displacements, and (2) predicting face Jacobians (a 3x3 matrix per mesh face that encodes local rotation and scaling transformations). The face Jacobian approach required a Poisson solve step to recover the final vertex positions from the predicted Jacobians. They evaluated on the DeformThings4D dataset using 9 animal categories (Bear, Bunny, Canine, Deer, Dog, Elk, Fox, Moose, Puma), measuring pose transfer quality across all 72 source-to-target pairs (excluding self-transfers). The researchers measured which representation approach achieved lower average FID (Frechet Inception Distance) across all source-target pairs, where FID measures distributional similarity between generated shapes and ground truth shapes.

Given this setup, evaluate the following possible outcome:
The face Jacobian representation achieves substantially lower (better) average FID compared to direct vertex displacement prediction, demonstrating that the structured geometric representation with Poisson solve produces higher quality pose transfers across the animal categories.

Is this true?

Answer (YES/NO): YES